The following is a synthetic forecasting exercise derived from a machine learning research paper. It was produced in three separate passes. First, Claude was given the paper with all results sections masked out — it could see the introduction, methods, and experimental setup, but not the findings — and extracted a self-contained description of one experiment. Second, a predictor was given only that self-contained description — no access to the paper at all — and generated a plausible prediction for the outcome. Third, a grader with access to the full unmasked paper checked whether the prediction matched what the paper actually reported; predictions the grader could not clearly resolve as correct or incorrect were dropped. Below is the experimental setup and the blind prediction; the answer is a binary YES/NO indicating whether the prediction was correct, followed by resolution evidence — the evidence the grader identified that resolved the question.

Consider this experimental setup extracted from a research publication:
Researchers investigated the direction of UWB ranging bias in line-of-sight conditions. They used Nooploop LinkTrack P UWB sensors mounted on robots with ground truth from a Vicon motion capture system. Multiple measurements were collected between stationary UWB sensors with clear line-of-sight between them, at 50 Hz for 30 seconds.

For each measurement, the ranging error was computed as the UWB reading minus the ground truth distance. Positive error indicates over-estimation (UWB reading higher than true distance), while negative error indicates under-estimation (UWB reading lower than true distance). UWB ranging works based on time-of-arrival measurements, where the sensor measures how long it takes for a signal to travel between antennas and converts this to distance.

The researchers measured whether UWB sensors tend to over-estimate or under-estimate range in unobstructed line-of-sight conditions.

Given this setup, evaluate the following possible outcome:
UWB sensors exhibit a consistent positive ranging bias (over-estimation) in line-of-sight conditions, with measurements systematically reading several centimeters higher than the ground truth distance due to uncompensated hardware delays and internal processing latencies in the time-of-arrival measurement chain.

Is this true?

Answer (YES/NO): YES